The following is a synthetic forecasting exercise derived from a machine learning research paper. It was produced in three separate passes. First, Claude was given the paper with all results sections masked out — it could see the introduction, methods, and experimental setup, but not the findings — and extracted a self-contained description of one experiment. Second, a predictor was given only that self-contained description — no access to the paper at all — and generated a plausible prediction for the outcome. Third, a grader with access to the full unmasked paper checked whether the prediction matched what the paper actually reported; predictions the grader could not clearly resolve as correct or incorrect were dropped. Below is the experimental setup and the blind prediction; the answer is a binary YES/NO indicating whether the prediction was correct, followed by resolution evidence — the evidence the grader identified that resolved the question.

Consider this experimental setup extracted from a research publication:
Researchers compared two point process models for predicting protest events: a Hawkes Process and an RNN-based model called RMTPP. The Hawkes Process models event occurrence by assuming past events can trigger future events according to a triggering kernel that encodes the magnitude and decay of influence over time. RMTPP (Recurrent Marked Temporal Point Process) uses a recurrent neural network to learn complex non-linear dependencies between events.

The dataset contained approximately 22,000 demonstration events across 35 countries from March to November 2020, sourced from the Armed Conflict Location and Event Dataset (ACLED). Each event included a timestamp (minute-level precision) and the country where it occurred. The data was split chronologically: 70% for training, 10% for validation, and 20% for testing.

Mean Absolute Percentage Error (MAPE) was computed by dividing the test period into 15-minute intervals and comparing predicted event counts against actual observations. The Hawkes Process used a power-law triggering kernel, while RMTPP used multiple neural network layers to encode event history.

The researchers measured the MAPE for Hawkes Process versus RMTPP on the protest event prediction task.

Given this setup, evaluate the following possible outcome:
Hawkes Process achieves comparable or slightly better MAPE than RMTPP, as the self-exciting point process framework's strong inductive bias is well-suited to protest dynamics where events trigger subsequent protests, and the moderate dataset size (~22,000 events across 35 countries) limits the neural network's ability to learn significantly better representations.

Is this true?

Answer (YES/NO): NO